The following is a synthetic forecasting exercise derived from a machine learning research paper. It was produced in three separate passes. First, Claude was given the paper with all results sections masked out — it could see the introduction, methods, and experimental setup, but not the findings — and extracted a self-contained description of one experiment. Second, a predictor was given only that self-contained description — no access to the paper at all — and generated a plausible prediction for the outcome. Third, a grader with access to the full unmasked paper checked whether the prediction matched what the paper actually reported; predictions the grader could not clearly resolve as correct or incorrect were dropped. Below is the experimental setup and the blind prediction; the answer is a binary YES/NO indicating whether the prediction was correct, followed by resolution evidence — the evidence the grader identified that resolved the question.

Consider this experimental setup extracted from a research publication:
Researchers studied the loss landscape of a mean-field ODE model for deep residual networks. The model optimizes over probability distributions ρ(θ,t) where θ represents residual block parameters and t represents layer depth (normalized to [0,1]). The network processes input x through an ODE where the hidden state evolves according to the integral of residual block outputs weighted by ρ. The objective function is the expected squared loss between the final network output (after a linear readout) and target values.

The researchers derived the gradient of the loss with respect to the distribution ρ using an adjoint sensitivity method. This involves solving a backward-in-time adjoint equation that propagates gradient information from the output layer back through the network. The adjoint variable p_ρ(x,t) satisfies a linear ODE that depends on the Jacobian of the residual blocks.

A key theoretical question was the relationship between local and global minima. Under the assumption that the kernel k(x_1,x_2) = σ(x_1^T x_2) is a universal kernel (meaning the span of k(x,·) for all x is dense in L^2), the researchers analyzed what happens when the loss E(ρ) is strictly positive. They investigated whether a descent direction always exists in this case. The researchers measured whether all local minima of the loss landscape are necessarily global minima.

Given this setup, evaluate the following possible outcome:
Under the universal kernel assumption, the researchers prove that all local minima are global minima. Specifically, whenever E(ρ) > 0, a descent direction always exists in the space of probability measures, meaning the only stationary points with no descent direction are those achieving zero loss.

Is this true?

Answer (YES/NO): NO